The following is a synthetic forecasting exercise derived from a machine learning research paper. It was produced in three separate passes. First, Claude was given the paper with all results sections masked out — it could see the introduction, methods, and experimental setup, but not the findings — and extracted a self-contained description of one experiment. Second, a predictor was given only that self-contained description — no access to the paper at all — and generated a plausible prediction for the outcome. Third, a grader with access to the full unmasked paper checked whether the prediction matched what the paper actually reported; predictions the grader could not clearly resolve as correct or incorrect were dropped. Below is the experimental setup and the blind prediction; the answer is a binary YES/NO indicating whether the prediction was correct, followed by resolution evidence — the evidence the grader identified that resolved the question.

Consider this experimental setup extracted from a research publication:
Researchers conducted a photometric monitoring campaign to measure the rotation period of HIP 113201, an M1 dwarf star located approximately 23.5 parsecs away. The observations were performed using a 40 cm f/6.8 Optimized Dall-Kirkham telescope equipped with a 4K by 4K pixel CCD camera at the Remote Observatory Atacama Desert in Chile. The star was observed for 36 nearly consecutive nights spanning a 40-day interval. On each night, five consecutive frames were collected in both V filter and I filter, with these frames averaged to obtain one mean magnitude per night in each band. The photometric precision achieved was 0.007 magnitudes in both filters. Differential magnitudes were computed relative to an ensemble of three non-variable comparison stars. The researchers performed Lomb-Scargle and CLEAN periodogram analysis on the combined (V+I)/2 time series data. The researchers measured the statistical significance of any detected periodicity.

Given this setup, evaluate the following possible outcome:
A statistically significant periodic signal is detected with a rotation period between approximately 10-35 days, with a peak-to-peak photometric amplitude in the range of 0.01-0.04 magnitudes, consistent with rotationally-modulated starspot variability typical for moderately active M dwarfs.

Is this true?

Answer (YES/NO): YES